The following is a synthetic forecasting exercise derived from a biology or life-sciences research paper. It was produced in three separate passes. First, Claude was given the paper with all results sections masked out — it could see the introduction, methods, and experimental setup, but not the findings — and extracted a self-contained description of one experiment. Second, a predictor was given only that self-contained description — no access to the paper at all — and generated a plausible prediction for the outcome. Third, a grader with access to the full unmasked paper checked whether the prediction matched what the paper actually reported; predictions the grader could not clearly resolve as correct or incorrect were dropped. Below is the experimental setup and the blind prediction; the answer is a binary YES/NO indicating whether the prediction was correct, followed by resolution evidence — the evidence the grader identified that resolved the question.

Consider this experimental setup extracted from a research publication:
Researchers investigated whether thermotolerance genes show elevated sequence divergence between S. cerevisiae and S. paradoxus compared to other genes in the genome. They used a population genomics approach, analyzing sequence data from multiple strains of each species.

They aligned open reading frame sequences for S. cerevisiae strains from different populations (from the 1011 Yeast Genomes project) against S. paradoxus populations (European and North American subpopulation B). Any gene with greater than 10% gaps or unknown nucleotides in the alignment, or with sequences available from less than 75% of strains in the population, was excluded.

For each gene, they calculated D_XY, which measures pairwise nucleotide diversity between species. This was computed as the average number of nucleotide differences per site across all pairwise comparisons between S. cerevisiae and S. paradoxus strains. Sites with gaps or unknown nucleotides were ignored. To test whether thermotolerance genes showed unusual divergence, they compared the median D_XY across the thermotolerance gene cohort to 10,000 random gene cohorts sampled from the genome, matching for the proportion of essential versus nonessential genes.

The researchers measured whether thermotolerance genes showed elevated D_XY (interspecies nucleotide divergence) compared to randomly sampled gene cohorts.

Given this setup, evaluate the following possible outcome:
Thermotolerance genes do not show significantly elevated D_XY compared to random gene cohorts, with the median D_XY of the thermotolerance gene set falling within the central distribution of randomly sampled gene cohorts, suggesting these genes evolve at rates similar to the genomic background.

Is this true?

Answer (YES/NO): NO